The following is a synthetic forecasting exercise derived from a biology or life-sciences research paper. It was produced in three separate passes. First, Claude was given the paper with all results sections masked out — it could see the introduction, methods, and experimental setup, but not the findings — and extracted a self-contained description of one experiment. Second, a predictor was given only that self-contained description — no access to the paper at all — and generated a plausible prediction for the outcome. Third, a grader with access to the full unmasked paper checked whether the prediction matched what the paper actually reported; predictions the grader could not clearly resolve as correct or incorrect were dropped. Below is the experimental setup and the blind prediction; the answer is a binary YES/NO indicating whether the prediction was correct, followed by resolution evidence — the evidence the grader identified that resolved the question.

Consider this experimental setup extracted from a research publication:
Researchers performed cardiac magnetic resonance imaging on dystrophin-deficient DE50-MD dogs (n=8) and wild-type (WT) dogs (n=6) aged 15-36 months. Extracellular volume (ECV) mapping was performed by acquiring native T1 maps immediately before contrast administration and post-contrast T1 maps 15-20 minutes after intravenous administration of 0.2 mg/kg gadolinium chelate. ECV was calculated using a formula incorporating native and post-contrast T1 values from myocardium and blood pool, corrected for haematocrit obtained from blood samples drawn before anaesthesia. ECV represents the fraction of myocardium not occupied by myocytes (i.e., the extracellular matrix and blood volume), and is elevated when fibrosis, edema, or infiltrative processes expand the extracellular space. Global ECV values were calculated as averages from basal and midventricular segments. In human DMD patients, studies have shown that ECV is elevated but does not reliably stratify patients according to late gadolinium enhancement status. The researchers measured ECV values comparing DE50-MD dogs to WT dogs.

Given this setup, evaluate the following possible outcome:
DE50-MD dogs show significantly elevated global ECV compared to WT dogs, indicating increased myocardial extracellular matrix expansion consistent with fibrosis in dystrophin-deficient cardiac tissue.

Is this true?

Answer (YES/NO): YES